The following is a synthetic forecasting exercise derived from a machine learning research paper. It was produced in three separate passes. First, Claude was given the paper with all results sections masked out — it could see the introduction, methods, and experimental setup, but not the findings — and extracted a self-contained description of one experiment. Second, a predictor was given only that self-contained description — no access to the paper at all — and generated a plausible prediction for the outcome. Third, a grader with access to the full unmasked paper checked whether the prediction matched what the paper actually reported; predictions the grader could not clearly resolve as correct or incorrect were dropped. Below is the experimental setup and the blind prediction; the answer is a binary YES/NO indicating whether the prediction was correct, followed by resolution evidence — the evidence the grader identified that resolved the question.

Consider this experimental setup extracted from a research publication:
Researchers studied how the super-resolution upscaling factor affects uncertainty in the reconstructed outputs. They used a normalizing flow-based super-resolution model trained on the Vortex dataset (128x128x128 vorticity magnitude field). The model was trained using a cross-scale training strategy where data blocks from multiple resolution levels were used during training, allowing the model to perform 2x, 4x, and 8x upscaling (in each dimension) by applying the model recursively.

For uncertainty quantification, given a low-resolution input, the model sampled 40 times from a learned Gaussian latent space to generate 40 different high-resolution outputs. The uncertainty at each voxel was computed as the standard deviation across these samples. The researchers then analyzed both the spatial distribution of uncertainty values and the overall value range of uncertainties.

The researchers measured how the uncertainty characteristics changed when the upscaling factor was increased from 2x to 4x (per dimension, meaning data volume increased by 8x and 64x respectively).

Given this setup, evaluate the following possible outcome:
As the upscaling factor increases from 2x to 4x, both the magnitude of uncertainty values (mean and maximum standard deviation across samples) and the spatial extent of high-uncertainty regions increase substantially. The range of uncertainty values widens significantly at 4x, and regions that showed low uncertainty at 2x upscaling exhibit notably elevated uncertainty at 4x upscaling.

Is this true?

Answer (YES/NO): NO